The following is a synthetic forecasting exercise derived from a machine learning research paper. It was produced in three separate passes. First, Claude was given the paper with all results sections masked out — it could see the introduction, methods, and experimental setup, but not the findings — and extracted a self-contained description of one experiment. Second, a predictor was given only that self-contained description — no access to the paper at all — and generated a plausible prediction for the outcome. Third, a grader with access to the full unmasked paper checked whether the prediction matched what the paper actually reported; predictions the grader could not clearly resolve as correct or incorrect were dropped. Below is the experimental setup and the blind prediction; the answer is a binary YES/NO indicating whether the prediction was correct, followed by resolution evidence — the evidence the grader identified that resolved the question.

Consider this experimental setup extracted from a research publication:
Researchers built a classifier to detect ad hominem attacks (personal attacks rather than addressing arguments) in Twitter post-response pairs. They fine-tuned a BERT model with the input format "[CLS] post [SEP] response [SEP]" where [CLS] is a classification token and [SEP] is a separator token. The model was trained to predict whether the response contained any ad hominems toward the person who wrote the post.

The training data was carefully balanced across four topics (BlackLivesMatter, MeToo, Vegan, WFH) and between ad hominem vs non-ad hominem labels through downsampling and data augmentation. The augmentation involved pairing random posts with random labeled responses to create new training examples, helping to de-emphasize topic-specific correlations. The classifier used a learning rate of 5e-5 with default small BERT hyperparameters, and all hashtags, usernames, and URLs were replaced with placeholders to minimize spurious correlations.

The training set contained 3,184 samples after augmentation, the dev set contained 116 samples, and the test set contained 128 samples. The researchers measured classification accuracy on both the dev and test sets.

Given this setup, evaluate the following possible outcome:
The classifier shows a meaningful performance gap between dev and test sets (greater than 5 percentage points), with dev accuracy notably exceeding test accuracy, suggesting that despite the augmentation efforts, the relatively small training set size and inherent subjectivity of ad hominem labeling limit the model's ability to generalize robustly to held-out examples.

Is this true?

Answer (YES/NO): NO